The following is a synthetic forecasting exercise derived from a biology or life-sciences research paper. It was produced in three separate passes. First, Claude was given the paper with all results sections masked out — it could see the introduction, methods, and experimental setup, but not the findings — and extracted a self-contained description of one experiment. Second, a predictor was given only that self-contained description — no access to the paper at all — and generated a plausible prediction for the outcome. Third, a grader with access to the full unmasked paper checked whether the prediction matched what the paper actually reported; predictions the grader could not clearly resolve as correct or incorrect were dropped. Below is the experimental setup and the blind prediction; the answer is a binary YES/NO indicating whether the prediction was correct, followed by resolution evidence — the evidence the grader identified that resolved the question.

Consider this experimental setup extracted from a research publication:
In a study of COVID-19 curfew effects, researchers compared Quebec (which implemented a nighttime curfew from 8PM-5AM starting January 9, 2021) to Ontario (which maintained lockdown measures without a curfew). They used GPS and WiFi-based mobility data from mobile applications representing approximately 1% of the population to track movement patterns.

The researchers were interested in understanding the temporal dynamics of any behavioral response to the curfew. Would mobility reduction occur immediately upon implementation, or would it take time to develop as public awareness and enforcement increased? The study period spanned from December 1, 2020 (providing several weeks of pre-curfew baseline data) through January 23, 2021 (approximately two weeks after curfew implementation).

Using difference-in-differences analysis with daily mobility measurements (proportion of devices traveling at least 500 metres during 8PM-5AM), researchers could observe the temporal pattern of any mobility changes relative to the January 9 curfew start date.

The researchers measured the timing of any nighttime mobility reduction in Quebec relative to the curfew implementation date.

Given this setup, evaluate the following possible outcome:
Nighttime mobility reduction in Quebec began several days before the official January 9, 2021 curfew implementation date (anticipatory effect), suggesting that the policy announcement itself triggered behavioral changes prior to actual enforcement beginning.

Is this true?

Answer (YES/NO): NO